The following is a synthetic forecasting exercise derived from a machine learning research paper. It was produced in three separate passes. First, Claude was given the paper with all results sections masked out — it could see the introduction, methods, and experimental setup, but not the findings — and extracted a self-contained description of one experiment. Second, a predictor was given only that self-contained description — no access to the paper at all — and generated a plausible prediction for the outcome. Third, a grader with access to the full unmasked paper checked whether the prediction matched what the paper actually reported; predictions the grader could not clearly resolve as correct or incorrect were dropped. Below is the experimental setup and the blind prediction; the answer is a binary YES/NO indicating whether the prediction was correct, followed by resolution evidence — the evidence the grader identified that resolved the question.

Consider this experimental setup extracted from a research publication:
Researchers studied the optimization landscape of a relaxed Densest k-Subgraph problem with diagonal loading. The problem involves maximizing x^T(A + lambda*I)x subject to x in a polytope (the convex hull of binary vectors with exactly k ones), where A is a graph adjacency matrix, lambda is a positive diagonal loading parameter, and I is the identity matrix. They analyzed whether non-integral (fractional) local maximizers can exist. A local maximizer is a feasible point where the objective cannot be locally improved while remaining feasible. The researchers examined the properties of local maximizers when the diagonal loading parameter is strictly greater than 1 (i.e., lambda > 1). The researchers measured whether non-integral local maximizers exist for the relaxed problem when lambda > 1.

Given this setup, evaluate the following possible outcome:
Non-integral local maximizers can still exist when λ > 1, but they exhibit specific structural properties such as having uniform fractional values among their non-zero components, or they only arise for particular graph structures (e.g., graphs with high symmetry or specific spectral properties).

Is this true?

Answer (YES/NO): NO